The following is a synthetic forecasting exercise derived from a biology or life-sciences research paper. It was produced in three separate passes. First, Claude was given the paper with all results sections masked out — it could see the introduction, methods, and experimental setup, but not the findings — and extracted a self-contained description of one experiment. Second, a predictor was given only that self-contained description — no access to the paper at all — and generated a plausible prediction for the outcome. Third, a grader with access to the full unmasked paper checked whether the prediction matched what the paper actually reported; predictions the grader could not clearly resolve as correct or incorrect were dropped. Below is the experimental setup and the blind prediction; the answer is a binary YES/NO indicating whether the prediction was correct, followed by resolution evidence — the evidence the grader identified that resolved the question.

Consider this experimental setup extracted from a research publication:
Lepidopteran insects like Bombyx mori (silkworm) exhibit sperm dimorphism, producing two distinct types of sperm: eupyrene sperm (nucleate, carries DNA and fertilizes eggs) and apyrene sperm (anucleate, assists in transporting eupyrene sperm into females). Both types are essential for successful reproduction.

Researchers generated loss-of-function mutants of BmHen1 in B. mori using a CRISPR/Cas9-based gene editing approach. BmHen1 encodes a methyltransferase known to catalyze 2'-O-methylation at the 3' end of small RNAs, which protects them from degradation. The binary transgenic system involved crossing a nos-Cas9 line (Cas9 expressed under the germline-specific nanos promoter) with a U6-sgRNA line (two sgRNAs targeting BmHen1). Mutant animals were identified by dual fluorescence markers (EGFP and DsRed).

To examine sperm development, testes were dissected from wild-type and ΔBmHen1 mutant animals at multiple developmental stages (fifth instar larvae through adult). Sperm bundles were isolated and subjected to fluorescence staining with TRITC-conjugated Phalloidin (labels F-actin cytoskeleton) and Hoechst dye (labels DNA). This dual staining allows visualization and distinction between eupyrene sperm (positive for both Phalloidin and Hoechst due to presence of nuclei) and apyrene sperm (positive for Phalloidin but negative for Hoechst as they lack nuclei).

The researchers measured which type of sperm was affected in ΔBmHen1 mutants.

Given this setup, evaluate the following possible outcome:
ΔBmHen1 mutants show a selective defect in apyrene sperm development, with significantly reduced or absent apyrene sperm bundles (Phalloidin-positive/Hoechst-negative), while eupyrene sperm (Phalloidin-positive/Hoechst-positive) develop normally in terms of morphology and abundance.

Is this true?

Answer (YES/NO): NO